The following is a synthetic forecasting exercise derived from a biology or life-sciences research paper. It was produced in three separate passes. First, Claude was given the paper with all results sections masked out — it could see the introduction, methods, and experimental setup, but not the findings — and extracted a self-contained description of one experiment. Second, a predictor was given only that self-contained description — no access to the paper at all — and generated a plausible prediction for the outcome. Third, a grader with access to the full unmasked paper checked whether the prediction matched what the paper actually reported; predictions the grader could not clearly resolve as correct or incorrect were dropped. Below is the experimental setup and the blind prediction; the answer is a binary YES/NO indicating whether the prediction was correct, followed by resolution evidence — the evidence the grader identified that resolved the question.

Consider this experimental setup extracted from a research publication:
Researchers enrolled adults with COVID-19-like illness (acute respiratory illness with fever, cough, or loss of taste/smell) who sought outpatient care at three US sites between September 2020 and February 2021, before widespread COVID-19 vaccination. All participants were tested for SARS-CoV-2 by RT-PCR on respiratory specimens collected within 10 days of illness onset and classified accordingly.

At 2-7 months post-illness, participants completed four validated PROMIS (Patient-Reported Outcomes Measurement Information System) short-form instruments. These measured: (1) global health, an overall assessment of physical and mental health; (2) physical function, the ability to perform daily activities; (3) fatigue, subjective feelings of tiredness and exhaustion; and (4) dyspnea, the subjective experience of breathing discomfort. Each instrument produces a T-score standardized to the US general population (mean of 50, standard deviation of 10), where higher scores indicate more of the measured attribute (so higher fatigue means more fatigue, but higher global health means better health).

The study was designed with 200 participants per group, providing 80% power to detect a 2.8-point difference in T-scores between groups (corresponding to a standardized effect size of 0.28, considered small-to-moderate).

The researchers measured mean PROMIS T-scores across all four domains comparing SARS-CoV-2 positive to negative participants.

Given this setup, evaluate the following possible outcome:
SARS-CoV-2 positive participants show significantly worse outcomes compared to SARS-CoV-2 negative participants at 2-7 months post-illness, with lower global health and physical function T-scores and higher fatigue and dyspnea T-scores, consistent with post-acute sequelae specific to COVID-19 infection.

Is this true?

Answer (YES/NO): NO